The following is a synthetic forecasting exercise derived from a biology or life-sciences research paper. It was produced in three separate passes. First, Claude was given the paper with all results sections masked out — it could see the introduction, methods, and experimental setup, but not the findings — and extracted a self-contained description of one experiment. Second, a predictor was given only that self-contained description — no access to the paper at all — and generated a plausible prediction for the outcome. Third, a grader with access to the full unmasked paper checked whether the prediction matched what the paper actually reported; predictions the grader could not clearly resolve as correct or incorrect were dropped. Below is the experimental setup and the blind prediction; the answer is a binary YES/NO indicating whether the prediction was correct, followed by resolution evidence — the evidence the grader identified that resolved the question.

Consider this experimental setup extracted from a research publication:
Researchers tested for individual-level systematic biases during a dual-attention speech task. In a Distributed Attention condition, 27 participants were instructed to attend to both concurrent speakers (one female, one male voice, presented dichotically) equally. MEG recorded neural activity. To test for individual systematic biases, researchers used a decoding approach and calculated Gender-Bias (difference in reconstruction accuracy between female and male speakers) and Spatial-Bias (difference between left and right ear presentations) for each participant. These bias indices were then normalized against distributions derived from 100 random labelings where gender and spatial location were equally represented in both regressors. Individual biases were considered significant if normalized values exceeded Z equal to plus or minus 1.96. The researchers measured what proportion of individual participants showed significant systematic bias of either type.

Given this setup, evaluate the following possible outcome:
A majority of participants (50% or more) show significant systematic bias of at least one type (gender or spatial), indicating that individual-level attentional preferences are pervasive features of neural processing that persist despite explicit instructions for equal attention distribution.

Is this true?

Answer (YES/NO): NO